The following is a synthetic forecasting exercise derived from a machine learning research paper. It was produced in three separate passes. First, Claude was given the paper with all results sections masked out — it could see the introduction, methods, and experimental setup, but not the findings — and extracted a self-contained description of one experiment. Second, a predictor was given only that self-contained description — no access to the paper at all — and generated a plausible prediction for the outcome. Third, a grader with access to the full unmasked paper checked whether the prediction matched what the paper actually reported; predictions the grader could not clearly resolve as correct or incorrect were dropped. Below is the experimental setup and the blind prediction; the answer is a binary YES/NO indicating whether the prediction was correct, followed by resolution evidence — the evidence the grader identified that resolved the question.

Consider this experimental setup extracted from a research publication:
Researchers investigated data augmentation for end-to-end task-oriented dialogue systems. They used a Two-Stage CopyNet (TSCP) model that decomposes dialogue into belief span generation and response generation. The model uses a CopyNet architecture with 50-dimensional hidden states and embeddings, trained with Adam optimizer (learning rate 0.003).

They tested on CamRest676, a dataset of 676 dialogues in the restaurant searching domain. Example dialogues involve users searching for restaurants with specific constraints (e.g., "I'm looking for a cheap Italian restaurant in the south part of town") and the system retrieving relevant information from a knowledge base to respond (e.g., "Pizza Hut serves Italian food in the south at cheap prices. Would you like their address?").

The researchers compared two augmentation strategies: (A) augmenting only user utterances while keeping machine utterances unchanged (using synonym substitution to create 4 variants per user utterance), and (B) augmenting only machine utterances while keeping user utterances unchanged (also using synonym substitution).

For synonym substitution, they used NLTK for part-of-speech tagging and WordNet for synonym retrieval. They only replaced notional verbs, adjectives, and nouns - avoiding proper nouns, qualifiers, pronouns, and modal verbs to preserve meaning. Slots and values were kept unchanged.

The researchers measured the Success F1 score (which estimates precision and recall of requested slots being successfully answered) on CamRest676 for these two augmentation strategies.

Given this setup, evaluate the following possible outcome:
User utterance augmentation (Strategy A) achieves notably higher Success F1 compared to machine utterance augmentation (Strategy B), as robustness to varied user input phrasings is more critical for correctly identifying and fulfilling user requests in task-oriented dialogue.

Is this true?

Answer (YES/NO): YES